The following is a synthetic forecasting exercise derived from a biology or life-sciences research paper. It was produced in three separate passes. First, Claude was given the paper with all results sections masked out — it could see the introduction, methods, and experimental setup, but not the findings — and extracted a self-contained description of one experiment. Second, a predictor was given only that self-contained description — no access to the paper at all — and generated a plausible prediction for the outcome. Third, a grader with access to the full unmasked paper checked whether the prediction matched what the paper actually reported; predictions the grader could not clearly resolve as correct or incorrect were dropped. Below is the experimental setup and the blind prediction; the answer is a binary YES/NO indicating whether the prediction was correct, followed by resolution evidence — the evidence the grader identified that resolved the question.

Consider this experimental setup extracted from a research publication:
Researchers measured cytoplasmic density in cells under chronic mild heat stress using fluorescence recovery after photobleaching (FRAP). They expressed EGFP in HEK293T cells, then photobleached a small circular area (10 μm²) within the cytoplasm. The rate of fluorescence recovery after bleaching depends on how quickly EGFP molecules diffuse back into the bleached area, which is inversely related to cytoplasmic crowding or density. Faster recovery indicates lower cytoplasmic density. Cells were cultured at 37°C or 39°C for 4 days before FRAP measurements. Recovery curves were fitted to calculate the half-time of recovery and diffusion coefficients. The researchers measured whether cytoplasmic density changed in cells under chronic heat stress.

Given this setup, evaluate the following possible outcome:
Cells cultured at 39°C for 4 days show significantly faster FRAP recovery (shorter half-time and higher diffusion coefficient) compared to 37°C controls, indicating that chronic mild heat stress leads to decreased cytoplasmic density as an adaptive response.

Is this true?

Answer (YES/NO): NO